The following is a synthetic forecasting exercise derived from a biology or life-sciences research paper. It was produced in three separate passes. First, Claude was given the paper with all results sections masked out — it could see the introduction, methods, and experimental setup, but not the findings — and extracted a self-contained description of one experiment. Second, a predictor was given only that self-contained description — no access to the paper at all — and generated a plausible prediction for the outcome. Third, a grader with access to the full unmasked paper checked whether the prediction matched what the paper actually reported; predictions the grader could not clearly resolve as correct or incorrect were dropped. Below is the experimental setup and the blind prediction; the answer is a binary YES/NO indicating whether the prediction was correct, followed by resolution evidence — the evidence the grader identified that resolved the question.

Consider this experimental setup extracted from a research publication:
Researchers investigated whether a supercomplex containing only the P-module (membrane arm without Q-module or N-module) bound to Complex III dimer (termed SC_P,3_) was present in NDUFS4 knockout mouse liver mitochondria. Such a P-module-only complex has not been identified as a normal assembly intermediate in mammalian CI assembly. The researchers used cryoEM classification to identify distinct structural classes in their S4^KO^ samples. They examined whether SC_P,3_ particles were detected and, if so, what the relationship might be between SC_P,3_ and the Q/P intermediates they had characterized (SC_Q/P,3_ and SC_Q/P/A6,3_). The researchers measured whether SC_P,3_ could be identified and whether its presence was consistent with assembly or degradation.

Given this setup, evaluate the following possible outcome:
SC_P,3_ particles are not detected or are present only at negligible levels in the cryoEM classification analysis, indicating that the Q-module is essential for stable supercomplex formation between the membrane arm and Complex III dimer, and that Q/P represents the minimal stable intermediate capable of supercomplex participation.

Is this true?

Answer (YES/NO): NO